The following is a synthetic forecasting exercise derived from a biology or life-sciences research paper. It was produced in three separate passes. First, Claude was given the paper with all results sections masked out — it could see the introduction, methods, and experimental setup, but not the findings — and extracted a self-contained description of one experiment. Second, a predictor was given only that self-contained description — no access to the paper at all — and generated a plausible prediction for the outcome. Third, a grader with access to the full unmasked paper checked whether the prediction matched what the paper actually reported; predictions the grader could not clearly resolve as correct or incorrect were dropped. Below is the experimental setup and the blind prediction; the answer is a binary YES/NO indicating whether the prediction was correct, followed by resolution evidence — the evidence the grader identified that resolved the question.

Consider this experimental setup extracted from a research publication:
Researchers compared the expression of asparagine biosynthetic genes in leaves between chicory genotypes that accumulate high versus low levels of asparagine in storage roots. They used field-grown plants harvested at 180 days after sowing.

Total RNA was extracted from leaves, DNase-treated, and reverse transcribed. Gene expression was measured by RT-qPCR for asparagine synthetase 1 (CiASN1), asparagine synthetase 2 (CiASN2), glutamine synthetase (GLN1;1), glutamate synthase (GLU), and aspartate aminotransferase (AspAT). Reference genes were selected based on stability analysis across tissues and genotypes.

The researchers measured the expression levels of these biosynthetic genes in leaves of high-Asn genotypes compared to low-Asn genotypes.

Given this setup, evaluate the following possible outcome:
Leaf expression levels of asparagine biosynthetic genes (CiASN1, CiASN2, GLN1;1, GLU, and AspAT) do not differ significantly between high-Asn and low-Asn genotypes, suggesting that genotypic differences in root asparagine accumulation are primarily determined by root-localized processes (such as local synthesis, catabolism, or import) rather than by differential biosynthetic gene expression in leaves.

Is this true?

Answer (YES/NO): NO